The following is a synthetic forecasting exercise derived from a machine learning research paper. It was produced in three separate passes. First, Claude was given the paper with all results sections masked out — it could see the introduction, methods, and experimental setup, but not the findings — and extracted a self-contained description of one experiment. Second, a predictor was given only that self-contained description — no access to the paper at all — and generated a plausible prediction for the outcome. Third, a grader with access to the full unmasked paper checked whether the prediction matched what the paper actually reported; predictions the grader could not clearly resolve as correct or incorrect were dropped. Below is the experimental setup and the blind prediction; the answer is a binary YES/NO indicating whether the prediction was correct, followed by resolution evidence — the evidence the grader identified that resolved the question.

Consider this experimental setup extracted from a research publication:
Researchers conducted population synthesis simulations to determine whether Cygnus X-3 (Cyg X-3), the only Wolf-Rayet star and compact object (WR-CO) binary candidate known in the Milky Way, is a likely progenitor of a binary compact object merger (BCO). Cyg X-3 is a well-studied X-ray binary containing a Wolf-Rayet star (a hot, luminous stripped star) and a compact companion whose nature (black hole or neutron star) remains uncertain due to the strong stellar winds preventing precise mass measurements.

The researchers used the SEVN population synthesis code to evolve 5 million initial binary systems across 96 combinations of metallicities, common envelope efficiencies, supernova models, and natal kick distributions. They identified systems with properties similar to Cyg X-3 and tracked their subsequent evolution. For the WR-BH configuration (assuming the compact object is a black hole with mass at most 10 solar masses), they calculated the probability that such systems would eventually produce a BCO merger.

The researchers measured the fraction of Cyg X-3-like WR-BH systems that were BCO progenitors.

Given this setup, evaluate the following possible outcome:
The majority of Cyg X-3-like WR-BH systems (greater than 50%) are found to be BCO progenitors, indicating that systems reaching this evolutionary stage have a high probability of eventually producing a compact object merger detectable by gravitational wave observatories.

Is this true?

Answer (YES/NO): YES